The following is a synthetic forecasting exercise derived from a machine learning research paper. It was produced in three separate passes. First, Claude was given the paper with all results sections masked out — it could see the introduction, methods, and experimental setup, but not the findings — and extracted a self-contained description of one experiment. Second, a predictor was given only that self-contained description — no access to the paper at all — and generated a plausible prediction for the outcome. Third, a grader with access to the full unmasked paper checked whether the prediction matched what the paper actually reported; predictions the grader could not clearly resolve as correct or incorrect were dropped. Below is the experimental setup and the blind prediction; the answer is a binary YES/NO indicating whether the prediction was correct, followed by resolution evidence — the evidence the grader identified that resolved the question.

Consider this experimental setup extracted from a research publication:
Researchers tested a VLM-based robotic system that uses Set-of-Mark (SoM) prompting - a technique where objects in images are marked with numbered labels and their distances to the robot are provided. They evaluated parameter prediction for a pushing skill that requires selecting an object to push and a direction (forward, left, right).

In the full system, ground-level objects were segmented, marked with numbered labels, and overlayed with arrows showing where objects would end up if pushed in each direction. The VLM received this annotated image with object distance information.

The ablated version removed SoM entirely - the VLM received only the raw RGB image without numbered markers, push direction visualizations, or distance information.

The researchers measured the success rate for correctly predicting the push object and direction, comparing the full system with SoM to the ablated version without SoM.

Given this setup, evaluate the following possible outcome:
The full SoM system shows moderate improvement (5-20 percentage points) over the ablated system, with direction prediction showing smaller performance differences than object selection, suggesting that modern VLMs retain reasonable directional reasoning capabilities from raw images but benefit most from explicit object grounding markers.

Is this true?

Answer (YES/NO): NO